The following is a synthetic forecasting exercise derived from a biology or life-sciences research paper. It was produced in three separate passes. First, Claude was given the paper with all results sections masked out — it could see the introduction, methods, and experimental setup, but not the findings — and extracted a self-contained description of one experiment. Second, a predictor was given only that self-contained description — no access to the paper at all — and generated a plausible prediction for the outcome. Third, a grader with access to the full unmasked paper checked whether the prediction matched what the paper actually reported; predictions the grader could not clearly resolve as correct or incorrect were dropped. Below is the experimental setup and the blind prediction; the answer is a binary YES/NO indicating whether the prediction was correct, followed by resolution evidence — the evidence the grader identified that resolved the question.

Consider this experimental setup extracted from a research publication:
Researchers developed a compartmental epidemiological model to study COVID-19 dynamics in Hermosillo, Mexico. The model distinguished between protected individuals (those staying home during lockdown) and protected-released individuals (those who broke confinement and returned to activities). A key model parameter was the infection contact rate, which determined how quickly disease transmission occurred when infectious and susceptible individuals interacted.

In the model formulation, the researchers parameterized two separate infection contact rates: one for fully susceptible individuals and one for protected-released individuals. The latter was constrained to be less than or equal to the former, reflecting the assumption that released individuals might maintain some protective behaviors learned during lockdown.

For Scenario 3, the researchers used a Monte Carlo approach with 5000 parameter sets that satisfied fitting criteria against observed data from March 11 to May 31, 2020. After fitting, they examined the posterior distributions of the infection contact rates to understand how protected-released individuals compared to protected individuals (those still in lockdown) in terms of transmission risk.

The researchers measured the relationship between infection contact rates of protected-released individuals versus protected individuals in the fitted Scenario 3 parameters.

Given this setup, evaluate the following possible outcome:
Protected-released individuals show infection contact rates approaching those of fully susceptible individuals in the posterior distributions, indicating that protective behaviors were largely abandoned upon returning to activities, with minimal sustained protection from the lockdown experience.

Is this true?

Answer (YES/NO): NO